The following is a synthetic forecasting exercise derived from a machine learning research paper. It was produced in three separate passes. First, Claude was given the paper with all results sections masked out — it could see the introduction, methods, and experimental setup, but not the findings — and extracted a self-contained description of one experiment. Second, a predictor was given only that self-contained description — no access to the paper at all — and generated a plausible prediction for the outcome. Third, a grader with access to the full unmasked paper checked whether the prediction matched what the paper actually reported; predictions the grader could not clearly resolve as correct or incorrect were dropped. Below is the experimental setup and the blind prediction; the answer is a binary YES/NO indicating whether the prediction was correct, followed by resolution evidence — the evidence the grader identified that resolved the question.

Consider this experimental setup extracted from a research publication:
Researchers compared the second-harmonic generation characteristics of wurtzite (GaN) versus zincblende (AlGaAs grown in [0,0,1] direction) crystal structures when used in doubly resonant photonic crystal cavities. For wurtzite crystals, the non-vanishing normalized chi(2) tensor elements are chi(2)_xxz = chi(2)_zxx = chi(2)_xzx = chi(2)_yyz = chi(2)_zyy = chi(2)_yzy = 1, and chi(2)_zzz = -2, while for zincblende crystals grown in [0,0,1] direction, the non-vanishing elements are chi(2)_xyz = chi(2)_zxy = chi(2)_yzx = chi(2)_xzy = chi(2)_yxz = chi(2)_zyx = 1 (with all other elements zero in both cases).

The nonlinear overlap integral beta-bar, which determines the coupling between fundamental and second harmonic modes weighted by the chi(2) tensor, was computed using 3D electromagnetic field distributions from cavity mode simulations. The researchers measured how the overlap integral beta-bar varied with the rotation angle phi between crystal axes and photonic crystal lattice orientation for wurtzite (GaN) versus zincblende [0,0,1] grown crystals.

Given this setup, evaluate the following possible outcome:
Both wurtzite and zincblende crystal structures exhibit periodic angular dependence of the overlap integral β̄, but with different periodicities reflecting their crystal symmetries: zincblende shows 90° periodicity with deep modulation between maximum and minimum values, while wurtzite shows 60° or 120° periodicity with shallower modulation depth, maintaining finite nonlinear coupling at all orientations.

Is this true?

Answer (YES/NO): NO